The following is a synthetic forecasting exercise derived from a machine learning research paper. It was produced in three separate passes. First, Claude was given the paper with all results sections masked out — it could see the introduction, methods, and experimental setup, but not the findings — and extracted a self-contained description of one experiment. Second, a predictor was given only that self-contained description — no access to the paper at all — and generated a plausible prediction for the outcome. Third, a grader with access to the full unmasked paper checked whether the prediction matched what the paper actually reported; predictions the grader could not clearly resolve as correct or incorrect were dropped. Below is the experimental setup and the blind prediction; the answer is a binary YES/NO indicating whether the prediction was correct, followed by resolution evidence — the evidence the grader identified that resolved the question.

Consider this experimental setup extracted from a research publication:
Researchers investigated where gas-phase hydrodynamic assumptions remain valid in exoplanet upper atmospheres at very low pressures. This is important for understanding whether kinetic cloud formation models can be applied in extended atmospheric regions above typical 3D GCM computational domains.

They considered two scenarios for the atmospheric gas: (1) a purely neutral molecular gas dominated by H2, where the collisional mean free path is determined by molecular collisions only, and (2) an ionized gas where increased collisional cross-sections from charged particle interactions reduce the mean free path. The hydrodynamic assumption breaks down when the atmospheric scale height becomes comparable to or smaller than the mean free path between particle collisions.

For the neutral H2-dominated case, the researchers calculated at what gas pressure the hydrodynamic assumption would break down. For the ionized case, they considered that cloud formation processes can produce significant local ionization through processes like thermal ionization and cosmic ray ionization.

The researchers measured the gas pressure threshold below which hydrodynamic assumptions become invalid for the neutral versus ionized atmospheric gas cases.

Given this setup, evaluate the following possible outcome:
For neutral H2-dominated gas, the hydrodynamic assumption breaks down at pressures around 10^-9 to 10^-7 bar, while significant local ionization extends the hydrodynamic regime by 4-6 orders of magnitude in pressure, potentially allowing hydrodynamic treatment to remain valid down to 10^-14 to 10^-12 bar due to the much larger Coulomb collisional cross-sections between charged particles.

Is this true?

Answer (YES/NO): NO